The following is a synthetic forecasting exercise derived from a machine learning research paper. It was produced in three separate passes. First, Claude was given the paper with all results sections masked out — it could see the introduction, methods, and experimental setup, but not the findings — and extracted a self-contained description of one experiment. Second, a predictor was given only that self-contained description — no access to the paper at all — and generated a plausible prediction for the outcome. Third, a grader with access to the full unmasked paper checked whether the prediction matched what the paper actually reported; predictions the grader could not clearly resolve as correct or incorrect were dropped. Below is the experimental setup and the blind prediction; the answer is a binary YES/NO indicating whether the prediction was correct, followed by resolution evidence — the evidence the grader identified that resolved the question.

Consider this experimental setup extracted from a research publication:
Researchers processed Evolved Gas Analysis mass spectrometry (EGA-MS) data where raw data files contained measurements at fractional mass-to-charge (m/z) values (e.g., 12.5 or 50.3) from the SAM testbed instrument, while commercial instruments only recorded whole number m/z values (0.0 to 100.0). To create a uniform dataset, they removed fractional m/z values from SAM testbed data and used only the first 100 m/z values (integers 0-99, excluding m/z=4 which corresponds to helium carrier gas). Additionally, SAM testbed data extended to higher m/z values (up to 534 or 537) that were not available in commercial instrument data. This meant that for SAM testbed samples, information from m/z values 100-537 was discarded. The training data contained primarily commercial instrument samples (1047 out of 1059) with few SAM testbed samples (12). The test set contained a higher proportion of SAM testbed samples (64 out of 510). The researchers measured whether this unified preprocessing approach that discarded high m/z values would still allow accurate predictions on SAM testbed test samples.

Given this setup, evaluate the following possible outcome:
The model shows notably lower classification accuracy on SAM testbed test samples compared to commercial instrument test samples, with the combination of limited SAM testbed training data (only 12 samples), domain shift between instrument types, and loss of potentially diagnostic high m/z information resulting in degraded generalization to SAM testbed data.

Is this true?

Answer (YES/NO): YES